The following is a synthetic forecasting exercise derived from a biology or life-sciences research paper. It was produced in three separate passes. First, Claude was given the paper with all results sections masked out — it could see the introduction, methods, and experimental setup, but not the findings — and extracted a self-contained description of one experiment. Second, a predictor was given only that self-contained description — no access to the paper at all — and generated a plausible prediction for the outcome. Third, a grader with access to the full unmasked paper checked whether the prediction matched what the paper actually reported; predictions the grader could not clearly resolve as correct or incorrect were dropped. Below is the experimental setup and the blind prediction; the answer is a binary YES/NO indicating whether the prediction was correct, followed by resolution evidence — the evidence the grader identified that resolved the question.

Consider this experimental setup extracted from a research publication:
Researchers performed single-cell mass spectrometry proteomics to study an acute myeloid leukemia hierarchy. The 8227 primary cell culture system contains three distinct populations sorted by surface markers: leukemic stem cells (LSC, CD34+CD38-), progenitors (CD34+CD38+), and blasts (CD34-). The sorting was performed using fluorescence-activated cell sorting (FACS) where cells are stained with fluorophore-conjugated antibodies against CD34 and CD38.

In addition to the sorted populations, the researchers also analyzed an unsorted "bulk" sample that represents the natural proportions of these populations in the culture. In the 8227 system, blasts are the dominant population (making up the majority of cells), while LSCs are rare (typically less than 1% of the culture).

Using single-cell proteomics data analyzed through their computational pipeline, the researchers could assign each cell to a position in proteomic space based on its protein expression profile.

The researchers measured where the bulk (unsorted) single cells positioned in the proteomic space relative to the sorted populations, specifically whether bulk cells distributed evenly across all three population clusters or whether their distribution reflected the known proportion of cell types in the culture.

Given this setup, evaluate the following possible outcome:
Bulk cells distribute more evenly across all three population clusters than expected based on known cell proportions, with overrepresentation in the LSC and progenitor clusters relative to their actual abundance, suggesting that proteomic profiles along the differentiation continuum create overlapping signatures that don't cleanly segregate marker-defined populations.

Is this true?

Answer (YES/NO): NO